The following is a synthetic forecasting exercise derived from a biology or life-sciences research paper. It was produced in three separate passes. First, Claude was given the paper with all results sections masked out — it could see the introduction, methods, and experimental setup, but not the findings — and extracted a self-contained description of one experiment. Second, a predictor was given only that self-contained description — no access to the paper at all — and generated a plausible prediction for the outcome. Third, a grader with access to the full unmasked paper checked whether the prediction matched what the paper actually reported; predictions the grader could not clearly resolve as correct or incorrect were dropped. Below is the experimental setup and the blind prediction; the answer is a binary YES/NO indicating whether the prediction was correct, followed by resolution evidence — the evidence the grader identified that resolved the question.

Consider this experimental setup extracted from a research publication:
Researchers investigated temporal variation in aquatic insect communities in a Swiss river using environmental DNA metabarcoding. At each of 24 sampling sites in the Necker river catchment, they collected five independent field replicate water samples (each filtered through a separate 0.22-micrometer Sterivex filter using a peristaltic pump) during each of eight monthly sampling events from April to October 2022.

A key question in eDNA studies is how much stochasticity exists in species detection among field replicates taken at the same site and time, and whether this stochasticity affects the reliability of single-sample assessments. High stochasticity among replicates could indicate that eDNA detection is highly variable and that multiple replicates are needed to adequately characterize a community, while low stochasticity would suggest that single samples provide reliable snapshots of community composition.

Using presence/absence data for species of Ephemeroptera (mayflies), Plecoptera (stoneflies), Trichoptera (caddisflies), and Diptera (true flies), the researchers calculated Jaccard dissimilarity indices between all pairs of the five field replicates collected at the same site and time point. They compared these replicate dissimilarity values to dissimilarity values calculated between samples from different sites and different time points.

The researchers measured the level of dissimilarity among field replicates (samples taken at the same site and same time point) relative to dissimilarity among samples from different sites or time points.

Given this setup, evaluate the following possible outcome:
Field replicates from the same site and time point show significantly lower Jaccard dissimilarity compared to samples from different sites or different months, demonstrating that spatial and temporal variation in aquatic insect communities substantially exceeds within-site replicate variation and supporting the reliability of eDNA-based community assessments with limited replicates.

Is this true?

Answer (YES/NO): NO